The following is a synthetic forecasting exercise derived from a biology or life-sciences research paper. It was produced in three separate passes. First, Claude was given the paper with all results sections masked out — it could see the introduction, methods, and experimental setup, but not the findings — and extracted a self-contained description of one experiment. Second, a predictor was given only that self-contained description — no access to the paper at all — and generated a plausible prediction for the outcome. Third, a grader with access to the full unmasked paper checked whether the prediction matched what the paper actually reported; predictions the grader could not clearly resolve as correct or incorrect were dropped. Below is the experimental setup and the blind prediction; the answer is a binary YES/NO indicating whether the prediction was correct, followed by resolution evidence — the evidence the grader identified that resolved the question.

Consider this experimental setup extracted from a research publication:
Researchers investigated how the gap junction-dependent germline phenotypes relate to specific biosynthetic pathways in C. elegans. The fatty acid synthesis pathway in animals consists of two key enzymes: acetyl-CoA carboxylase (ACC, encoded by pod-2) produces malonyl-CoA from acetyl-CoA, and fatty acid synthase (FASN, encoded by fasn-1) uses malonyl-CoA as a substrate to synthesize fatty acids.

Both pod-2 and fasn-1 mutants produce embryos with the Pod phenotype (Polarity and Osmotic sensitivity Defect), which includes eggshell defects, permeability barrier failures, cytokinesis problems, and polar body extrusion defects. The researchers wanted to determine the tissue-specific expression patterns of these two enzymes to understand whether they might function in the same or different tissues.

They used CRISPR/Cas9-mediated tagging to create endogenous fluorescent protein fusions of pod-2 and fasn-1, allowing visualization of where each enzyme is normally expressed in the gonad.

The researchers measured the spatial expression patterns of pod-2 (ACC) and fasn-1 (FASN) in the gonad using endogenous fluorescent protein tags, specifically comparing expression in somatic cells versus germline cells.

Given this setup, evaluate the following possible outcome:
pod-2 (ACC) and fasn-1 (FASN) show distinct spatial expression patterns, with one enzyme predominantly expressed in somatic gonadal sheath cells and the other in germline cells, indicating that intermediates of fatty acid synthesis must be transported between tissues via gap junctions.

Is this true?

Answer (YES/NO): NO